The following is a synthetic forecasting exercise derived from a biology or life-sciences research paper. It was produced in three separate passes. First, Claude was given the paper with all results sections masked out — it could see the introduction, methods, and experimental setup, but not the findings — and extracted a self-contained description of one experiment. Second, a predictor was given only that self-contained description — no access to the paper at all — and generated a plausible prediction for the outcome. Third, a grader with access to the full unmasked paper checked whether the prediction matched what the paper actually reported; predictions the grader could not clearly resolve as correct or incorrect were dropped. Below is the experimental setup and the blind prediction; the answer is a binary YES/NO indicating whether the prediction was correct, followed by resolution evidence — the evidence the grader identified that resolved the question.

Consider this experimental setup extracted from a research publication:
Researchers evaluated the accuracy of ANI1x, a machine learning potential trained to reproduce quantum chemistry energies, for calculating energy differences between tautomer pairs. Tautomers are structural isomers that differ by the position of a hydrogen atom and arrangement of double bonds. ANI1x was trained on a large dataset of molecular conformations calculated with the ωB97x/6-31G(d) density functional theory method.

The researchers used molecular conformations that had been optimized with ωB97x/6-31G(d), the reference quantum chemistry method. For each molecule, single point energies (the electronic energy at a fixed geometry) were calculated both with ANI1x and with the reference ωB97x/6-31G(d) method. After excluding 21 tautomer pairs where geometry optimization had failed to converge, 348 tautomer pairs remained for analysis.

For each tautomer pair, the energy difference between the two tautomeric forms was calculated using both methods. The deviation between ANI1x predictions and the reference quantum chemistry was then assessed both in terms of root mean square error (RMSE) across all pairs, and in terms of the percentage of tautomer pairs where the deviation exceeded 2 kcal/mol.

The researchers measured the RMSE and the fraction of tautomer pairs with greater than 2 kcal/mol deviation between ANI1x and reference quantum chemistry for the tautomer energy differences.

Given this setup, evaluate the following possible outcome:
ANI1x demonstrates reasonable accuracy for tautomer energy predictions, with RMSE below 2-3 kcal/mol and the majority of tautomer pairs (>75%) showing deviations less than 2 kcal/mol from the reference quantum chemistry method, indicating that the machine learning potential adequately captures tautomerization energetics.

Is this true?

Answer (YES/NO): YES